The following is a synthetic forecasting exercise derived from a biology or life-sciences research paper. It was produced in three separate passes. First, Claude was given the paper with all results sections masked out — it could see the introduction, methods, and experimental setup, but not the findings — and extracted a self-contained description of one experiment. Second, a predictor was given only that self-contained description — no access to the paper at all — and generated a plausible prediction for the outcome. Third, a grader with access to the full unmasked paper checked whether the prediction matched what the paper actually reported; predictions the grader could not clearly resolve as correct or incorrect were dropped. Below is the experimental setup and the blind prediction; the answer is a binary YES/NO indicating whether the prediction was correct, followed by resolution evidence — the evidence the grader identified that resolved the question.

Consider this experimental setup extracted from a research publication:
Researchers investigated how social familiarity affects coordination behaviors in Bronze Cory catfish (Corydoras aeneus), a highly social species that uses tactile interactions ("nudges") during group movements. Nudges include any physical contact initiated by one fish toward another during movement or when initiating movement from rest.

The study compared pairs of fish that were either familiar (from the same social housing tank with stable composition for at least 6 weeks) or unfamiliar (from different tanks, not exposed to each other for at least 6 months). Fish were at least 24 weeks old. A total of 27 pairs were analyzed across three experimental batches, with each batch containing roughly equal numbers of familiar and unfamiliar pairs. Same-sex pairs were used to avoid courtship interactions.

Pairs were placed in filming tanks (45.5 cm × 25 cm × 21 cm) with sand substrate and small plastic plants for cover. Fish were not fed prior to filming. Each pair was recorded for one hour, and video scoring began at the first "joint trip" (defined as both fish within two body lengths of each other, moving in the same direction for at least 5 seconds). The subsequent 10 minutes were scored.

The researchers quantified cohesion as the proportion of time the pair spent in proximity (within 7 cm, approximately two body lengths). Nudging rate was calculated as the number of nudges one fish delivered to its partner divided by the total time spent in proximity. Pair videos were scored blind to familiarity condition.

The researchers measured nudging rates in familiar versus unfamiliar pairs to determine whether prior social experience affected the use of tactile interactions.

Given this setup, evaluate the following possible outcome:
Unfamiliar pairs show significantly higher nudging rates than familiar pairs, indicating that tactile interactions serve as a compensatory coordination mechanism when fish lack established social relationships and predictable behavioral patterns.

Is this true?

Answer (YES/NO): YES